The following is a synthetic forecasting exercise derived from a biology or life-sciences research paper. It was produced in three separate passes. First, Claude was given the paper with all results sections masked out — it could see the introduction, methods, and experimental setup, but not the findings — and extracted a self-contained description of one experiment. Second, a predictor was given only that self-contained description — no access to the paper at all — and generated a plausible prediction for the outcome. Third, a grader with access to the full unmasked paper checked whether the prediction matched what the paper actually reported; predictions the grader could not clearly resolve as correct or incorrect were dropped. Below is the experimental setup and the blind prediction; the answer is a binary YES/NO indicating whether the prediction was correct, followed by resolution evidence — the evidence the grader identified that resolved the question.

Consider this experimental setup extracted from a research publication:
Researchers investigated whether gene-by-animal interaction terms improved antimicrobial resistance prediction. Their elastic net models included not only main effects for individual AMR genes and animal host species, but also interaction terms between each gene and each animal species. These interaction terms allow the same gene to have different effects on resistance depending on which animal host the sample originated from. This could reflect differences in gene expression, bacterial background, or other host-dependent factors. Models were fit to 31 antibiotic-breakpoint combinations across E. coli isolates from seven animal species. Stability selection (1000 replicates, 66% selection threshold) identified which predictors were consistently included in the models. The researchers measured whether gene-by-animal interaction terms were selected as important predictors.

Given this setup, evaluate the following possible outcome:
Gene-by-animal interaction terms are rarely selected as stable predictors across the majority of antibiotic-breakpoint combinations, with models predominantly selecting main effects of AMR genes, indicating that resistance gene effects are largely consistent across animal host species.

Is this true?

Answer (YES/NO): NO